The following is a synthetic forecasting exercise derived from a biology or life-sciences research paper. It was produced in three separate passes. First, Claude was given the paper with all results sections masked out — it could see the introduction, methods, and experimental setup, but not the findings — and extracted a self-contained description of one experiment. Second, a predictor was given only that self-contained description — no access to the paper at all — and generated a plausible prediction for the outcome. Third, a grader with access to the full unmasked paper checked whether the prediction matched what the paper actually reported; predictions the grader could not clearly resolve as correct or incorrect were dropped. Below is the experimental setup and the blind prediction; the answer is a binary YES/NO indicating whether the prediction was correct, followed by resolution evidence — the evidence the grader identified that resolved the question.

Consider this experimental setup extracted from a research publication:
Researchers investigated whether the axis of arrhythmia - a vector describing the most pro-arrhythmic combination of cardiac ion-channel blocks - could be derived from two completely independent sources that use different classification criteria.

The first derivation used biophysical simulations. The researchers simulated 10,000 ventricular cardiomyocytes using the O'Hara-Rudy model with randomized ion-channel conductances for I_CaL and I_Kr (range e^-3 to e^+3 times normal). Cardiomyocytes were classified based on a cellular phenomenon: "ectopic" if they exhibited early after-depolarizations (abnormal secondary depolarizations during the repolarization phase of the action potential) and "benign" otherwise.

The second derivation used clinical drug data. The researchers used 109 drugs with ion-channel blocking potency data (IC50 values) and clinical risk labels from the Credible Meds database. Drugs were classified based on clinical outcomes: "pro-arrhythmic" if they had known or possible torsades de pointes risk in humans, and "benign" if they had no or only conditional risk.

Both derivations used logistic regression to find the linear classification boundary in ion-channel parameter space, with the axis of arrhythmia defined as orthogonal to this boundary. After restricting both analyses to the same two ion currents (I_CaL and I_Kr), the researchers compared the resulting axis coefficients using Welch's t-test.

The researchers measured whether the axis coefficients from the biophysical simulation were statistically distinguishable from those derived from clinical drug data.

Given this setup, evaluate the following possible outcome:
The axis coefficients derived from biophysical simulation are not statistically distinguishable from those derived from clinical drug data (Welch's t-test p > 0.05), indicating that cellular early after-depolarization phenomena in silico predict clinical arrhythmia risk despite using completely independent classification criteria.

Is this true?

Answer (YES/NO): YES